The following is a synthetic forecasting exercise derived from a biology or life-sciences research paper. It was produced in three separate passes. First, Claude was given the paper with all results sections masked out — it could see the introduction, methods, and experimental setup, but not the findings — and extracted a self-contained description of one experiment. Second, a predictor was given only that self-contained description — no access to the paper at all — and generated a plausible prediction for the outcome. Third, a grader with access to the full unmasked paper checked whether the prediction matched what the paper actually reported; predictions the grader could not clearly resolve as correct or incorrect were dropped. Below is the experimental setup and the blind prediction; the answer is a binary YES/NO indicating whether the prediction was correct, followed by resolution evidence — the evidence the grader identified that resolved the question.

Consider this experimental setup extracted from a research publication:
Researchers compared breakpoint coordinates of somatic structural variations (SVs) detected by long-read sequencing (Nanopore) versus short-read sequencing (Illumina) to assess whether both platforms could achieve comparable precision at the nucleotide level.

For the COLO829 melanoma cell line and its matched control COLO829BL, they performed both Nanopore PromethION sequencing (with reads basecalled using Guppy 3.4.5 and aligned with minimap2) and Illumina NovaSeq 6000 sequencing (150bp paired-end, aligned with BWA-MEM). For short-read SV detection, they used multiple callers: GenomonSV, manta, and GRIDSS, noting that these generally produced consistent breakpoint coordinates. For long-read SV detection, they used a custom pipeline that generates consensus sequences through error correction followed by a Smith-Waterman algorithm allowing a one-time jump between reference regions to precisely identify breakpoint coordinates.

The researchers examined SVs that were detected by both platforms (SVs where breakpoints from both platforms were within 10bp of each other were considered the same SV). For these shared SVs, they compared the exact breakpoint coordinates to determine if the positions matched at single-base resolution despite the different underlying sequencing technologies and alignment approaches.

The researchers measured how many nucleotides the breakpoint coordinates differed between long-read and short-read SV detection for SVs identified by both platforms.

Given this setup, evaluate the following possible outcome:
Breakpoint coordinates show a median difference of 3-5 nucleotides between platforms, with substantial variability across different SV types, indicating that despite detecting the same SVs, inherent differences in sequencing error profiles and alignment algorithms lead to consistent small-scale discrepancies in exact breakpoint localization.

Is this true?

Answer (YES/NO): NO